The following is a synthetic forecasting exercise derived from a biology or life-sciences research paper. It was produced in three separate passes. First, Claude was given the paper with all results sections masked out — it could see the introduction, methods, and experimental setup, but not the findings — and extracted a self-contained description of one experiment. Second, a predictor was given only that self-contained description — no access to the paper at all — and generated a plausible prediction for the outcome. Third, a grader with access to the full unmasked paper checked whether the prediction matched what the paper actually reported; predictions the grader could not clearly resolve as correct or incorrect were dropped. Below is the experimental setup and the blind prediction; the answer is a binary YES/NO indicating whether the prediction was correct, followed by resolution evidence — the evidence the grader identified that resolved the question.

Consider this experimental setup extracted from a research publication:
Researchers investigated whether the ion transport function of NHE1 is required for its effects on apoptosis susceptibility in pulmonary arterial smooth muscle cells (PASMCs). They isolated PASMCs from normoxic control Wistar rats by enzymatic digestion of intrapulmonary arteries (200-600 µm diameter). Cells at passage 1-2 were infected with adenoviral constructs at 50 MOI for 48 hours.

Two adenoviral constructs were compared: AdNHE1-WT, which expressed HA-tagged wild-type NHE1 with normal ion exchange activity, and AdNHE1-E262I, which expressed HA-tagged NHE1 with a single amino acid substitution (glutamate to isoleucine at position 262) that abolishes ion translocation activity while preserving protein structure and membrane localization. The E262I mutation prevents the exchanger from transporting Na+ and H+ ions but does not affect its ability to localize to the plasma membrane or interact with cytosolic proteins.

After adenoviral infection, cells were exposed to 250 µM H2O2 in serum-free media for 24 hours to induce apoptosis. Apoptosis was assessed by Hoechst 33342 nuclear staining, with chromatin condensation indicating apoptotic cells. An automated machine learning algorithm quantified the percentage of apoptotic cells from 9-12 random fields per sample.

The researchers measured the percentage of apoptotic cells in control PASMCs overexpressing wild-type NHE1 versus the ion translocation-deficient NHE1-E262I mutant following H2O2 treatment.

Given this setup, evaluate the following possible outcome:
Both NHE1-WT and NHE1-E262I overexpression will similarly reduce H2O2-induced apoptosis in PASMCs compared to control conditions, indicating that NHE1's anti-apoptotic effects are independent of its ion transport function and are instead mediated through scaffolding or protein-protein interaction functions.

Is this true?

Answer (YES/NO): YES